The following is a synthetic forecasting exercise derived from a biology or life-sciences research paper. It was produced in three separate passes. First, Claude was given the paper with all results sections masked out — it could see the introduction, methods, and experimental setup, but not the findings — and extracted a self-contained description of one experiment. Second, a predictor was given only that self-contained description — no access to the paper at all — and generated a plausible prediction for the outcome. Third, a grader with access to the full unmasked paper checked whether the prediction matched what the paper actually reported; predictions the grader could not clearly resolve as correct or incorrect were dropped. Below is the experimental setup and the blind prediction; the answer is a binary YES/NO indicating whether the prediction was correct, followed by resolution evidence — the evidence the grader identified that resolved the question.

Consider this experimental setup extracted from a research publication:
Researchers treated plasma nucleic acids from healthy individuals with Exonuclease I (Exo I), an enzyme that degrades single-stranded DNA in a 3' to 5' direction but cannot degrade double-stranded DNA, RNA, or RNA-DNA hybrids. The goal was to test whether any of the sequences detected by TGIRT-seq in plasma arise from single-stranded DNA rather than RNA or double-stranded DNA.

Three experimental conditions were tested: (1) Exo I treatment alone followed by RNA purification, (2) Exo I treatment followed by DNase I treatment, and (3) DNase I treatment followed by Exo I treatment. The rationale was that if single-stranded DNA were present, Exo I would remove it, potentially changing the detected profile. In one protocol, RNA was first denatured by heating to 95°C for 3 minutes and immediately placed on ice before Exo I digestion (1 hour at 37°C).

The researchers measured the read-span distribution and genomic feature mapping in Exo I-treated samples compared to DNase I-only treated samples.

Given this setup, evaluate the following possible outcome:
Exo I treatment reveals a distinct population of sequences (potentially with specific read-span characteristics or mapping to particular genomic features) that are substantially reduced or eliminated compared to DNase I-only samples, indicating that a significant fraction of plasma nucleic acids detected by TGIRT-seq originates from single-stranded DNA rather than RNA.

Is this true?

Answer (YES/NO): NO